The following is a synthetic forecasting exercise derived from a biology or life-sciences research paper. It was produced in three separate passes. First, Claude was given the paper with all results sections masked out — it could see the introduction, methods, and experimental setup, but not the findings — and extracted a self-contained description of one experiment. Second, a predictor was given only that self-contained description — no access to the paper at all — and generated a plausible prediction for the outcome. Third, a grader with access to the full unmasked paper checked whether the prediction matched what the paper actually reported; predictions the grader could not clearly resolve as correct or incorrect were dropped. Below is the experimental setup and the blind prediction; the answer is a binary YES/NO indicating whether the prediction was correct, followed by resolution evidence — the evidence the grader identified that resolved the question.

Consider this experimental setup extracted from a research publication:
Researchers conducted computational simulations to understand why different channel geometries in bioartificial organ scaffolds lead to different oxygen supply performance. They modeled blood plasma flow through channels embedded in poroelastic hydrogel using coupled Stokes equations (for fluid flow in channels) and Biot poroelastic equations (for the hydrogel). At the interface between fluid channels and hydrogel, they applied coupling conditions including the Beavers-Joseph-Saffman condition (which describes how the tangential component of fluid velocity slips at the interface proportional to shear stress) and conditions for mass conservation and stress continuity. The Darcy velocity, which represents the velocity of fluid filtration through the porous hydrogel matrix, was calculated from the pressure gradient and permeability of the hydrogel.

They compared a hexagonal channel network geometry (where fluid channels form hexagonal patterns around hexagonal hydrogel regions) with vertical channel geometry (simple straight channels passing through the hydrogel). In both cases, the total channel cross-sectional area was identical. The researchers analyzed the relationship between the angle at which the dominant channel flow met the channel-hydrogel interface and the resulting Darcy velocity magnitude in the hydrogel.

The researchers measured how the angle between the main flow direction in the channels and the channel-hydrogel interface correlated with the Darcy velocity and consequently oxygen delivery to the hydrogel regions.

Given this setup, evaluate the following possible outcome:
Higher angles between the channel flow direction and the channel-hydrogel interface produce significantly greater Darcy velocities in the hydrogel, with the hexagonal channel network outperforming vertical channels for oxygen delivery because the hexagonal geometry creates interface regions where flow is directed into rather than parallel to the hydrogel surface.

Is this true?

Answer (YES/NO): YES